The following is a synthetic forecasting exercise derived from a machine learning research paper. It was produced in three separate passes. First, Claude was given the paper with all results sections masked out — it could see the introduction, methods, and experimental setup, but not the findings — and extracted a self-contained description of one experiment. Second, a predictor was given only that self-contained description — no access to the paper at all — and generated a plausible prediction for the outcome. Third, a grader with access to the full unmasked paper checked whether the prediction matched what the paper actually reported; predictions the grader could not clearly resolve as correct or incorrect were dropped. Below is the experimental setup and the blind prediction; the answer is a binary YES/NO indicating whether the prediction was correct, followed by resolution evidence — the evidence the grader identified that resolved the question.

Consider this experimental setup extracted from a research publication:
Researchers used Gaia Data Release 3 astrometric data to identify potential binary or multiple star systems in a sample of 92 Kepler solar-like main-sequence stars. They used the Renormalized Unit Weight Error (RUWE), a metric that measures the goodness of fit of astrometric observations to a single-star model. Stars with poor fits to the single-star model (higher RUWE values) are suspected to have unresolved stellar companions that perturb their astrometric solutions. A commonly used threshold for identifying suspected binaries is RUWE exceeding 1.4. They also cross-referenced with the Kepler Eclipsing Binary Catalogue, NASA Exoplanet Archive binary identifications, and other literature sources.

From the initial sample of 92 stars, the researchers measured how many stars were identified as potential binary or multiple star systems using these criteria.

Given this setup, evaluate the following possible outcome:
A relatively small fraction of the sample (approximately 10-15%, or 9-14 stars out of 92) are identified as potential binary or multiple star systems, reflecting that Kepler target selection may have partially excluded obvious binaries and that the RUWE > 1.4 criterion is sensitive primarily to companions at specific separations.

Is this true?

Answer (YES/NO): NO